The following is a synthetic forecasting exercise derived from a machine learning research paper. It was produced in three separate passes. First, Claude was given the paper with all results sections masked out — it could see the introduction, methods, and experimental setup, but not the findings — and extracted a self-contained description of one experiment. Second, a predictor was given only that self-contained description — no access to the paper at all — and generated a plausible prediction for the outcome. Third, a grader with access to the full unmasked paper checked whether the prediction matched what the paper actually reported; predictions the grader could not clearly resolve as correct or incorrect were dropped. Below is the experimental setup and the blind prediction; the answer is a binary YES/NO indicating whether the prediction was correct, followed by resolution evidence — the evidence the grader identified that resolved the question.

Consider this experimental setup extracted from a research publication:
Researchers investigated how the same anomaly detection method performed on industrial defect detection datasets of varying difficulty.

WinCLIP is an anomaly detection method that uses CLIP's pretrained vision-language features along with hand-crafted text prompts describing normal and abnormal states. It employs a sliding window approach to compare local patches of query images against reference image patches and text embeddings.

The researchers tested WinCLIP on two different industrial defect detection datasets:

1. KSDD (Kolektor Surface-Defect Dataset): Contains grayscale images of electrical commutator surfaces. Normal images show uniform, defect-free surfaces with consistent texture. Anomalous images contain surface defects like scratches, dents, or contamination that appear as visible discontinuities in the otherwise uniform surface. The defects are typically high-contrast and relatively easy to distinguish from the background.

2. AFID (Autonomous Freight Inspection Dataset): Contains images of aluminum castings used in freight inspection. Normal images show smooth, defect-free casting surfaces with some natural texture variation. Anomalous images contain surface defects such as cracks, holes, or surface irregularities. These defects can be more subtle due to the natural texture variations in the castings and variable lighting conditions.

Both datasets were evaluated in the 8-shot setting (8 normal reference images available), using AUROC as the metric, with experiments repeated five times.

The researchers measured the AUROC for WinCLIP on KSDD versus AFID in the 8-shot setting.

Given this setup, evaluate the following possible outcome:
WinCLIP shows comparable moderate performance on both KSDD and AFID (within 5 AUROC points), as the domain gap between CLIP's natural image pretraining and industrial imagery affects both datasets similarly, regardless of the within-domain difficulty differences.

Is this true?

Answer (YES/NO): NO